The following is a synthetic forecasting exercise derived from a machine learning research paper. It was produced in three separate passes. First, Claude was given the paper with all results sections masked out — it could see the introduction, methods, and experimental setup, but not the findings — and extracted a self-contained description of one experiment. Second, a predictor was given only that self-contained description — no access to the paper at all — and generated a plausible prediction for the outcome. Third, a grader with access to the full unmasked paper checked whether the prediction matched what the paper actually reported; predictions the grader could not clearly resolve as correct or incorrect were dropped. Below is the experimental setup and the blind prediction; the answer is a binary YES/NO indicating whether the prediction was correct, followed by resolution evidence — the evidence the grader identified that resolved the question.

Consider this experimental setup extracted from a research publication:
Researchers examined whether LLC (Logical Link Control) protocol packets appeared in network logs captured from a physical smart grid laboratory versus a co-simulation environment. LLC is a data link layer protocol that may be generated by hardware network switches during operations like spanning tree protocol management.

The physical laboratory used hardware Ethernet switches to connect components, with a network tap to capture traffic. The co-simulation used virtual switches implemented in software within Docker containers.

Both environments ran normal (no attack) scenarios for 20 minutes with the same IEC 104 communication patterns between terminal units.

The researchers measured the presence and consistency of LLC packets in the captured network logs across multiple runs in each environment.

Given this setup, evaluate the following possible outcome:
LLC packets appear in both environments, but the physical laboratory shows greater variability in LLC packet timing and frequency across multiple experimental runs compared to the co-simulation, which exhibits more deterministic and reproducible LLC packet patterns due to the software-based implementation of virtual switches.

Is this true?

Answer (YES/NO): NO